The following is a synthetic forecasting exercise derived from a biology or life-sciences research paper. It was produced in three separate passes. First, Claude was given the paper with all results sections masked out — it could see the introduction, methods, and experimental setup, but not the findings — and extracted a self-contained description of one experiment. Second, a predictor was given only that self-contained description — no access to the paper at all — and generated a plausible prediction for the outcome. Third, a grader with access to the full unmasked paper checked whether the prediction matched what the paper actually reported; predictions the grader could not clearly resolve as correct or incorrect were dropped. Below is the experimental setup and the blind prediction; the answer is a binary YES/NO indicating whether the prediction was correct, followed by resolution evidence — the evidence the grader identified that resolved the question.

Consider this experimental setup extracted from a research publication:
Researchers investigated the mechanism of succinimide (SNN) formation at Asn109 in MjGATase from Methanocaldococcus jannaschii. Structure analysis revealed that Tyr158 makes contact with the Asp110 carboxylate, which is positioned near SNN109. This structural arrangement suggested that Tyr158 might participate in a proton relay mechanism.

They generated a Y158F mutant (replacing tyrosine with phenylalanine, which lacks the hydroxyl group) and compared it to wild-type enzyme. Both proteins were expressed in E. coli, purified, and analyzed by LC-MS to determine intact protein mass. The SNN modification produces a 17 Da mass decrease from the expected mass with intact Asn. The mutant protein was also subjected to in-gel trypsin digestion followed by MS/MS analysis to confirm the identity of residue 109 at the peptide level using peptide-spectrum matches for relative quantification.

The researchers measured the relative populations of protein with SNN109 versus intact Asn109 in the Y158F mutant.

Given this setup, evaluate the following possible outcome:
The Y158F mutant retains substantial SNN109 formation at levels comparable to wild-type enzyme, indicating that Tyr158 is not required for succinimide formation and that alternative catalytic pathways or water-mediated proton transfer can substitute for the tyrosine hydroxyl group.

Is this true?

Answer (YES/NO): NO